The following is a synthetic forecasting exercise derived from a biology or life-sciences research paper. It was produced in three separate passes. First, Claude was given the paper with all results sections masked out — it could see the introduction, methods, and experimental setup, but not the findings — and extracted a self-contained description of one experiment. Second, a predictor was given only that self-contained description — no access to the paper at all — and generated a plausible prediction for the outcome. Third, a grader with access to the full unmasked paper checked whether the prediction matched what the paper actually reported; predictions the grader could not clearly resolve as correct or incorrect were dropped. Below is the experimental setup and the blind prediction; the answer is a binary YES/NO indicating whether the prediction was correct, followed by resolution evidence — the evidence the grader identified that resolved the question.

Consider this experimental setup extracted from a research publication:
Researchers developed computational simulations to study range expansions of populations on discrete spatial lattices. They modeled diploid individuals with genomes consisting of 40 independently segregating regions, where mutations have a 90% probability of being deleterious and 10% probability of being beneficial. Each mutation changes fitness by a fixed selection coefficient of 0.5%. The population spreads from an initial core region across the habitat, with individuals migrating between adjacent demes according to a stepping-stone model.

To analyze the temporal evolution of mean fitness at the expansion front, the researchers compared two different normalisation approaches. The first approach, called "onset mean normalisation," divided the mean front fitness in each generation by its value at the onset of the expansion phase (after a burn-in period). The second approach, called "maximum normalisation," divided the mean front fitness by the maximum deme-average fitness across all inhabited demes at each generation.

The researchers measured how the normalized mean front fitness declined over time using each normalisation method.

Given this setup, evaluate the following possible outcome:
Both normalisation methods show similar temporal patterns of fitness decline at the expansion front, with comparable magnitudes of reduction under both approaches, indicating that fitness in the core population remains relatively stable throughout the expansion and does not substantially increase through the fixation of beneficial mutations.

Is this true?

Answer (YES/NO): NO